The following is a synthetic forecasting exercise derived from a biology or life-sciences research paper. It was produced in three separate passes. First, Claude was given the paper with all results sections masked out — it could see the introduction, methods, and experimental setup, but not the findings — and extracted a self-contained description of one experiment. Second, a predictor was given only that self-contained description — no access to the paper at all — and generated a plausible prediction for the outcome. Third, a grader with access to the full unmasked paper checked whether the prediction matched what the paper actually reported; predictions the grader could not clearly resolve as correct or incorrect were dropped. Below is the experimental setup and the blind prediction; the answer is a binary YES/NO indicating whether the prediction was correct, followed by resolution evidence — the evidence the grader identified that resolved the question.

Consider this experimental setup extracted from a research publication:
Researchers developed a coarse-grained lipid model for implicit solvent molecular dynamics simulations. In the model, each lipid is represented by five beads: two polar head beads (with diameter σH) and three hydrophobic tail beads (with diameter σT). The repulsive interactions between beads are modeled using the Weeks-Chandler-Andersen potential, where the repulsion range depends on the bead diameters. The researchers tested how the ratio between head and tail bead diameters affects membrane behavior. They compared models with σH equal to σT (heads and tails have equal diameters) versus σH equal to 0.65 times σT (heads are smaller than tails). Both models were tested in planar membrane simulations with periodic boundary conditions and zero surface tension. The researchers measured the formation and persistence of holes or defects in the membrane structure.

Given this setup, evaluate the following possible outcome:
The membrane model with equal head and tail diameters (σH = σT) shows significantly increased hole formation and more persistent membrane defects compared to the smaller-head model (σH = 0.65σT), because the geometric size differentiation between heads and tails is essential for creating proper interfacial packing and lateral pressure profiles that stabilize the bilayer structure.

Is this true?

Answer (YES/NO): YES